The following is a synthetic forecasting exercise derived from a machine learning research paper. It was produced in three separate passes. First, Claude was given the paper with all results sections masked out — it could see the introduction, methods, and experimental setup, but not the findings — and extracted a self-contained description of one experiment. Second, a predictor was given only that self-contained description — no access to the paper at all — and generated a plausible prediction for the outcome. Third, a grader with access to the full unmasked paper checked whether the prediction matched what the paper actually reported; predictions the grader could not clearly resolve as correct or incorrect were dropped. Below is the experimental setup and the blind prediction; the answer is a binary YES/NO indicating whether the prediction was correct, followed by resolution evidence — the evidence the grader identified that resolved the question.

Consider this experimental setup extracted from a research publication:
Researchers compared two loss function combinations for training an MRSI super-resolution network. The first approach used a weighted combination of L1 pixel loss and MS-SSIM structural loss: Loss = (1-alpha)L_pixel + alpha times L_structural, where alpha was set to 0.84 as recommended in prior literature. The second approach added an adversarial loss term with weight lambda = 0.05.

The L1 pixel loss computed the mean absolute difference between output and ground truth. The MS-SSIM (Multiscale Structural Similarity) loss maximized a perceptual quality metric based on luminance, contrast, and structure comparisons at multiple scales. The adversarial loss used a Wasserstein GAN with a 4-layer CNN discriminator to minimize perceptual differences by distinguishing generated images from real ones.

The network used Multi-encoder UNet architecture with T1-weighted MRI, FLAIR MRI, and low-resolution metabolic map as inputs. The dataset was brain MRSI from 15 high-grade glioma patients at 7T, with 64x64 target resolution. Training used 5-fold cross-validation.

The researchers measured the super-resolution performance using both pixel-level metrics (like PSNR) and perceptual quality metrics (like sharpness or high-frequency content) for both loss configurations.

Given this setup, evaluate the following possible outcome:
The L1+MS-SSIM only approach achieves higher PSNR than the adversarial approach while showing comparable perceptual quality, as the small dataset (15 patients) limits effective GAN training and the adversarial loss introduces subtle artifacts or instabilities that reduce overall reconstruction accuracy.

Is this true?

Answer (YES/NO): NO